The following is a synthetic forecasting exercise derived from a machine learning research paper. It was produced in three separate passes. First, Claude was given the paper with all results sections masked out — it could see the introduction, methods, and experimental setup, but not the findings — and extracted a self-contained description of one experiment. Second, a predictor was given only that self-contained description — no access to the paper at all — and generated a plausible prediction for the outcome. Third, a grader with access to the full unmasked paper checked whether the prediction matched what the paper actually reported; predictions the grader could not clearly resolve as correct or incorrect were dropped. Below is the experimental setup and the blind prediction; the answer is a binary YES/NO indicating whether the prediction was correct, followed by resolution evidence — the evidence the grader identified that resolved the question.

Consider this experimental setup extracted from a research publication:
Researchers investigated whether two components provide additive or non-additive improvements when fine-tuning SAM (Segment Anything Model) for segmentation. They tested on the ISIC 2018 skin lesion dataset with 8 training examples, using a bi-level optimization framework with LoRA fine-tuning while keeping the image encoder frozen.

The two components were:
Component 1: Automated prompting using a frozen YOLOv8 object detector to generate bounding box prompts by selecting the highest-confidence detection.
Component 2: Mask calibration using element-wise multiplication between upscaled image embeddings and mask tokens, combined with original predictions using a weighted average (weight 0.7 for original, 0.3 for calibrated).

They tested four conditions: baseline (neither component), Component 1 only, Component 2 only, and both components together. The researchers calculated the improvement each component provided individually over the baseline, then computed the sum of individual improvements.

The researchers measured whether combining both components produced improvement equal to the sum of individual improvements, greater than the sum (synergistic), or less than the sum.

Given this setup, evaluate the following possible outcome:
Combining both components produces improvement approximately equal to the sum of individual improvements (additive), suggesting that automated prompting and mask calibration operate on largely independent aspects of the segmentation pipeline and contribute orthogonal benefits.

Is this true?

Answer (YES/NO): NO